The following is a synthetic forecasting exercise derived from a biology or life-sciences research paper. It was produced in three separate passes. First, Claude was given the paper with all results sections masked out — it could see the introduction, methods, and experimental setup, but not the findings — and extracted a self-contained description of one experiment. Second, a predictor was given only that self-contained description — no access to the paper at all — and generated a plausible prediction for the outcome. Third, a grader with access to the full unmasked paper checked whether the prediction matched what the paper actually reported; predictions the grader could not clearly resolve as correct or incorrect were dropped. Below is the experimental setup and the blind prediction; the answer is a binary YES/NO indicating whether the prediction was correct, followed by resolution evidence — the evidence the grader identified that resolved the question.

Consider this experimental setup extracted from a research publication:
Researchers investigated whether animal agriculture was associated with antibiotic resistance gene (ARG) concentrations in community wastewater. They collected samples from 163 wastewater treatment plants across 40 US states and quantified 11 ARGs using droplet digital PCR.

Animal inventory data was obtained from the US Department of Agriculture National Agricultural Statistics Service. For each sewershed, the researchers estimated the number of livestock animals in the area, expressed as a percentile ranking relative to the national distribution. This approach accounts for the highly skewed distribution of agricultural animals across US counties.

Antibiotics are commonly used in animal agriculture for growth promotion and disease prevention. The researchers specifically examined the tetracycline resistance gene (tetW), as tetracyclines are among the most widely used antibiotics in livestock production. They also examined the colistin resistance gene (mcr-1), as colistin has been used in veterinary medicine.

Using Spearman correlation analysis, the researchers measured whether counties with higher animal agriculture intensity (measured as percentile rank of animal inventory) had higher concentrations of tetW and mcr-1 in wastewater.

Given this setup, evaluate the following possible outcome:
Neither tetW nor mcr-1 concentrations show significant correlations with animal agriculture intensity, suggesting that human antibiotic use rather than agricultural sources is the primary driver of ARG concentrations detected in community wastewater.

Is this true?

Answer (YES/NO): NO